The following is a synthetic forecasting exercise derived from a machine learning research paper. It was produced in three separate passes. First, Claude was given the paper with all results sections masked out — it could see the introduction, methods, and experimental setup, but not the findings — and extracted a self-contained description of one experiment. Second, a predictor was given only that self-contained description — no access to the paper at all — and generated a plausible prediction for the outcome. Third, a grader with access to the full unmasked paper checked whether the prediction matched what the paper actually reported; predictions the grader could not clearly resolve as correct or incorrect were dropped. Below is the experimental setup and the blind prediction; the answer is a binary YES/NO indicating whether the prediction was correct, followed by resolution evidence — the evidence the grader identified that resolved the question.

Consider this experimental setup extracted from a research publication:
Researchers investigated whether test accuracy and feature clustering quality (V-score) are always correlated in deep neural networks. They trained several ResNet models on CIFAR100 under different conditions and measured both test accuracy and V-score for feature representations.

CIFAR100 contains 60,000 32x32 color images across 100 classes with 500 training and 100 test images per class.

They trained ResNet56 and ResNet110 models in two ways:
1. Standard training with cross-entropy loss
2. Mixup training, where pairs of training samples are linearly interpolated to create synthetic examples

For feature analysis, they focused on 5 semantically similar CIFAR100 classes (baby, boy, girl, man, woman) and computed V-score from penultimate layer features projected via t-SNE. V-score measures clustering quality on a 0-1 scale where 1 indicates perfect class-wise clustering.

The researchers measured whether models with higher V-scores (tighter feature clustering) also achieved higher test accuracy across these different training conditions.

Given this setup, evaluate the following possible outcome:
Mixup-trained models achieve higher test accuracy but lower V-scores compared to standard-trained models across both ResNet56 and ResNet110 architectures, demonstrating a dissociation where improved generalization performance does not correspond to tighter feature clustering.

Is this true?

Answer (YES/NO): YES